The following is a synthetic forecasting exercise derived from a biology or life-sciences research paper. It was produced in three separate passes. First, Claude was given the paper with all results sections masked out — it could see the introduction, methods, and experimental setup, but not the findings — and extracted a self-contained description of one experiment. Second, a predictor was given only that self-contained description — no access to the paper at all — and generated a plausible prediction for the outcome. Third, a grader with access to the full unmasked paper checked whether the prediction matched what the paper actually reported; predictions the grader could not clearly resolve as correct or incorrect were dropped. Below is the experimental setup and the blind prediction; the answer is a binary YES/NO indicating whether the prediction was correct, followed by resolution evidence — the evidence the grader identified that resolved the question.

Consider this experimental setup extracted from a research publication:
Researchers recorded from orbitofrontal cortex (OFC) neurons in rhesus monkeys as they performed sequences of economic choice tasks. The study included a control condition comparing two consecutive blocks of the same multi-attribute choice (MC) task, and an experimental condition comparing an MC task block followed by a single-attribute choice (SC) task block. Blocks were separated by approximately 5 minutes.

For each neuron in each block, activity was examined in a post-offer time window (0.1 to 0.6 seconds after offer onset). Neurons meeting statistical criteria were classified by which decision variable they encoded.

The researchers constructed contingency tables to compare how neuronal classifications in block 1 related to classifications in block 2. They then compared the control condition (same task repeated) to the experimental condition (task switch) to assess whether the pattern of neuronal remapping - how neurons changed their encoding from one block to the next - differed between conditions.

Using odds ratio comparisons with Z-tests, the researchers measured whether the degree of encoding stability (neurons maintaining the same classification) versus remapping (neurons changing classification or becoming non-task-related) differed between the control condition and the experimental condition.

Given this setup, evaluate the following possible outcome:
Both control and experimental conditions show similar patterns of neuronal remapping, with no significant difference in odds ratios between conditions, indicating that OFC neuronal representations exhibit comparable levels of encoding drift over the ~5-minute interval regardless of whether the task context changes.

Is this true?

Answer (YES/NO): NO